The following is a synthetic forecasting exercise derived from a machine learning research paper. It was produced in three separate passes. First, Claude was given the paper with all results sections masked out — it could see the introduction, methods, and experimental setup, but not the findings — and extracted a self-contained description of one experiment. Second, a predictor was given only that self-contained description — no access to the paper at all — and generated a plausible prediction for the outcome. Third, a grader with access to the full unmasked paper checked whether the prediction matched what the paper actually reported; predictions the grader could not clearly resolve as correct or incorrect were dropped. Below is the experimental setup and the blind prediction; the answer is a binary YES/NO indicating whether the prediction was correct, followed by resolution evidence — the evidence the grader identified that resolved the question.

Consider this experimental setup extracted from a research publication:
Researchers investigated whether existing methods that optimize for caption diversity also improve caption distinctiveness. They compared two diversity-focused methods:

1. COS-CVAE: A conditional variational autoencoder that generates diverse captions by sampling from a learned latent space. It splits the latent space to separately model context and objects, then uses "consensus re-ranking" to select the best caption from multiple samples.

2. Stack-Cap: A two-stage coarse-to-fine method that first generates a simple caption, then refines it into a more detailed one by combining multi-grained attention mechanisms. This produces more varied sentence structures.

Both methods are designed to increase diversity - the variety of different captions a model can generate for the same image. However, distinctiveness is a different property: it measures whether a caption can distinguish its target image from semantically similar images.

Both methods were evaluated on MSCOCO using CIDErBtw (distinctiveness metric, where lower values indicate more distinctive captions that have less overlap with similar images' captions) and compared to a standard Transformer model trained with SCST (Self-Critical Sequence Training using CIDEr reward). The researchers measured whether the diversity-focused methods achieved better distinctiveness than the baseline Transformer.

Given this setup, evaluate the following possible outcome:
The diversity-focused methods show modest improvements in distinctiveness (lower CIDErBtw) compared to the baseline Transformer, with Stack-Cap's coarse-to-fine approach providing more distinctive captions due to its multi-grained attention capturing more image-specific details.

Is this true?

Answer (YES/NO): NO